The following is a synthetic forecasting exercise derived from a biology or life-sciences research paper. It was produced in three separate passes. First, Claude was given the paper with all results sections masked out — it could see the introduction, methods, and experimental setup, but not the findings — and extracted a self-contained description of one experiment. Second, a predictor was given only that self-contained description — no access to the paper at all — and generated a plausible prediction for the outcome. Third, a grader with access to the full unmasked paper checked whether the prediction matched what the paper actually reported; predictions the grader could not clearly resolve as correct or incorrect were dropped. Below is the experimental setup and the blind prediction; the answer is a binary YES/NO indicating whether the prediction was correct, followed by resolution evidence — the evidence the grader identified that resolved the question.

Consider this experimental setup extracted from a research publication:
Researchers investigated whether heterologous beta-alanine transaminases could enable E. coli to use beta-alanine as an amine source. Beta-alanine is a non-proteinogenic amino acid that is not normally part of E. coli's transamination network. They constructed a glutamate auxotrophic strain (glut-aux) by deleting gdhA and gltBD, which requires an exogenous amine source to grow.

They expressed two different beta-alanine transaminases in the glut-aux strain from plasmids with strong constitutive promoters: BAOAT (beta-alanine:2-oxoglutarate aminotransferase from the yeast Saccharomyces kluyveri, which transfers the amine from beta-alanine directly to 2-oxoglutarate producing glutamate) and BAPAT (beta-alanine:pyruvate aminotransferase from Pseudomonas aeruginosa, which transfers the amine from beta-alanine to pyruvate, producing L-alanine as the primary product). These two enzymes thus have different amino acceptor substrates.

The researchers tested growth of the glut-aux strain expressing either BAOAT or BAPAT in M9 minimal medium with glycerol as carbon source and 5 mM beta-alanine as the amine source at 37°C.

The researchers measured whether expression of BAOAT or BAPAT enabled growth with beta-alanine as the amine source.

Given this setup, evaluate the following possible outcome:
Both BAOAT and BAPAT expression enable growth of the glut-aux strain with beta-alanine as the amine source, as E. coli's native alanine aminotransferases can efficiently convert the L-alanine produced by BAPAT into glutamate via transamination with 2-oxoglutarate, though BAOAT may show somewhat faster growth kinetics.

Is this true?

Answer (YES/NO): NO